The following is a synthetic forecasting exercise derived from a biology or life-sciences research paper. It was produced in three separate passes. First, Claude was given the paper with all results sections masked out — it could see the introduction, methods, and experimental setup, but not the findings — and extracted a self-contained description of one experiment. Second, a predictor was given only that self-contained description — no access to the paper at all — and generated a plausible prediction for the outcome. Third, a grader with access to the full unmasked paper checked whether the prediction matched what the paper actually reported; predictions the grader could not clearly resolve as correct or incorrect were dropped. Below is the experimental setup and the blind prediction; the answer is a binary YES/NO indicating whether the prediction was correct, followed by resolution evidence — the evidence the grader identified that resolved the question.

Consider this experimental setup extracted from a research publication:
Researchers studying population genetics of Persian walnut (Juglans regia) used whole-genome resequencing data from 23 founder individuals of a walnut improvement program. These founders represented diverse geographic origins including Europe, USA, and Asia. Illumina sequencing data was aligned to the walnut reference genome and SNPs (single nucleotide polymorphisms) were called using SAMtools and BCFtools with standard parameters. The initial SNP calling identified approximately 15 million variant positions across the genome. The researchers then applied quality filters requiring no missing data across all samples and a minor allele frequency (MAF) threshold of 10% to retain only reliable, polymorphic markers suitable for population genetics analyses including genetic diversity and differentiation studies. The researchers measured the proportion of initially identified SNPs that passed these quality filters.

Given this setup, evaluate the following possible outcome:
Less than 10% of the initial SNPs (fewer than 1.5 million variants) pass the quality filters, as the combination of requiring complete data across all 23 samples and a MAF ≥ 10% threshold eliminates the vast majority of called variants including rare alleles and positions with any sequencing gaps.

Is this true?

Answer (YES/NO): NO